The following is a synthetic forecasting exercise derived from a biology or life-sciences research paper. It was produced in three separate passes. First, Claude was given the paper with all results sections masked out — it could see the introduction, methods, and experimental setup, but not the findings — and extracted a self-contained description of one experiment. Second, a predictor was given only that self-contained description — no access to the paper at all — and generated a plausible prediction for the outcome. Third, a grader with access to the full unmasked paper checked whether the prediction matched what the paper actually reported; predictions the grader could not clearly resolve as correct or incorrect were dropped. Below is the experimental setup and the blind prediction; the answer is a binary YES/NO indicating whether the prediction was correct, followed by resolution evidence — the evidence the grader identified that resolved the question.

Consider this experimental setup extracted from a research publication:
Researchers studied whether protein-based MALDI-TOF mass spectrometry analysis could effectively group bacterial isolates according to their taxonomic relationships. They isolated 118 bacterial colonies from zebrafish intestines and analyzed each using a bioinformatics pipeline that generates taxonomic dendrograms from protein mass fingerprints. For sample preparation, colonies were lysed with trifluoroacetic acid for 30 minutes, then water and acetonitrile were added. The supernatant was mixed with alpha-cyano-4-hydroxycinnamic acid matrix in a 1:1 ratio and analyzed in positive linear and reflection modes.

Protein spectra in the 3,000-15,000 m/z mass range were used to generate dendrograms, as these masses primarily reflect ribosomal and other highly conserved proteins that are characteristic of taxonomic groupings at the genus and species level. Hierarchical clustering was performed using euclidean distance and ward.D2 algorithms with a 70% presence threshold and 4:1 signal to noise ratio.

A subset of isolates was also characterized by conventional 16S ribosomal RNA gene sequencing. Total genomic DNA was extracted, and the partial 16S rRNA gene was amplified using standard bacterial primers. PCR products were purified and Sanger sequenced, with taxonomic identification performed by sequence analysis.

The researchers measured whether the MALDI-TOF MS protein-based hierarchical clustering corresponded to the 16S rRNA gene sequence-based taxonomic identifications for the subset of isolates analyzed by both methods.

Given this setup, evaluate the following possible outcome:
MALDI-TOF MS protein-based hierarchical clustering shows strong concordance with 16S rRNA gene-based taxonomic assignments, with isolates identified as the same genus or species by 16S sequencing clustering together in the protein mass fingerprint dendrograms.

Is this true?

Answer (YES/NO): YES